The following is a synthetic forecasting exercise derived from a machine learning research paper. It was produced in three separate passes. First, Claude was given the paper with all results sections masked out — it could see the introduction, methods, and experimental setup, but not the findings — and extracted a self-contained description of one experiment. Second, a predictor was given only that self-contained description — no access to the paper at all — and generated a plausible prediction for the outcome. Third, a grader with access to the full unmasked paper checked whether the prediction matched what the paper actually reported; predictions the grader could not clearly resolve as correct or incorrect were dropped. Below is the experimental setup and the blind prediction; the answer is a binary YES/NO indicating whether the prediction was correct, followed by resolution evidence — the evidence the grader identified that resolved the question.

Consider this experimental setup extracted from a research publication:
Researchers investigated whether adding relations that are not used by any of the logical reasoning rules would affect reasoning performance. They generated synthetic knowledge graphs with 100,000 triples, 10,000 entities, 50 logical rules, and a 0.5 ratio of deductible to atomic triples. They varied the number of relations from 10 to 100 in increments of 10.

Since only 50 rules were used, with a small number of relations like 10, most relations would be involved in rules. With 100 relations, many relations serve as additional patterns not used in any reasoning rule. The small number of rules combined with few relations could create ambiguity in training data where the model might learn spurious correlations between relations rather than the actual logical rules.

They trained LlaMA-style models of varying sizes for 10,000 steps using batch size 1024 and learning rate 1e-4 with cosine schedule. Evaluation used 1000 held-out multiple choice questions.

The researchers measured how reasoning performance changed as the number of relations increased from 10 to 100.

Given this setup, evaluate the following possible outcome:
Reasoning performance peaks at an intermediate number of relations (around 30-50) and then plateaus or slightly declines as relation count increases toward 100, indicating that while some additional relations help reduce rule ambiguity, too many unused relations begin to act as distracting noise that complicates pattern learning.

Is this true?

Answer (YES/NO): NO